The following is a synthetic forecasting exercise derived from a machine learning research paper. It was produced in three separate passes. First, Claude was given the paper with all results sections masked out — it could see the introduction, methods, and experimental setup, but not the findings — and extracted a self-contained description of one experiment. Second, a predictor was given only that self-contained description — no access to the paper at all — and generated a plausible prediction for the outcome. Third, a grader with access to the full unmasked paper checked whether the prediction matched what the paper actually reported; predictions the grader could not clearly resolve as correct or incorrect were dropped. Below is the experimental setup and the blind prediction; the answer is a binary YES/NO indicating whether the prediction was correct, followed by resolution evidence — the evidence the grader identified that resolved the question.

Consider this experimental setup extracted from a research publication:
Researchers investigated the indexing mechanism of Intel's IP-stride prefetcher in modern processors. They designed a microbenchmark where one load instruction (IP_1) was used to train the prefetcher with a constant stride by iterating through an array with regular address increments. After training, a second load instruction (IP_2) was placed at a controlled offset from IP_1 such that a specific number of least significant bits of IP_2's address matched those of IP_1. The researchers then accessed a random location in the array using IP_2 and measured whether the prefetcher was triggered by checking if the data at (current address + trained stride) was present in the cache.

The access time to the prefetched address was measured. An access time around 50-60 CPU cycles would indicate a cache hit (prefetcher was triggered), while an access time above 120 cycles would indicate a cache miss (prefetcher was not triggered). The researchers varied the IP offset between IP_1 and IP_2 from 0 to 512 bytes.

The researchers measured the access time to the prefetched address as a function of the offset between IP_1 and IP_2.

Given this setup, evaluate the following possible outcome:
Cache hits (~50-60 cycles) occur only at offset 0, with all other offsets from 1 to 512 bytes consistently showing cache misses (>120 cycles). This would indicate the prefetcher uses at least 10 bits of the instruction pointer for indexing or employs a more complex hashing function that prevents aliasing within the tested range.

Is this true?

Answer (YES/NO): NO